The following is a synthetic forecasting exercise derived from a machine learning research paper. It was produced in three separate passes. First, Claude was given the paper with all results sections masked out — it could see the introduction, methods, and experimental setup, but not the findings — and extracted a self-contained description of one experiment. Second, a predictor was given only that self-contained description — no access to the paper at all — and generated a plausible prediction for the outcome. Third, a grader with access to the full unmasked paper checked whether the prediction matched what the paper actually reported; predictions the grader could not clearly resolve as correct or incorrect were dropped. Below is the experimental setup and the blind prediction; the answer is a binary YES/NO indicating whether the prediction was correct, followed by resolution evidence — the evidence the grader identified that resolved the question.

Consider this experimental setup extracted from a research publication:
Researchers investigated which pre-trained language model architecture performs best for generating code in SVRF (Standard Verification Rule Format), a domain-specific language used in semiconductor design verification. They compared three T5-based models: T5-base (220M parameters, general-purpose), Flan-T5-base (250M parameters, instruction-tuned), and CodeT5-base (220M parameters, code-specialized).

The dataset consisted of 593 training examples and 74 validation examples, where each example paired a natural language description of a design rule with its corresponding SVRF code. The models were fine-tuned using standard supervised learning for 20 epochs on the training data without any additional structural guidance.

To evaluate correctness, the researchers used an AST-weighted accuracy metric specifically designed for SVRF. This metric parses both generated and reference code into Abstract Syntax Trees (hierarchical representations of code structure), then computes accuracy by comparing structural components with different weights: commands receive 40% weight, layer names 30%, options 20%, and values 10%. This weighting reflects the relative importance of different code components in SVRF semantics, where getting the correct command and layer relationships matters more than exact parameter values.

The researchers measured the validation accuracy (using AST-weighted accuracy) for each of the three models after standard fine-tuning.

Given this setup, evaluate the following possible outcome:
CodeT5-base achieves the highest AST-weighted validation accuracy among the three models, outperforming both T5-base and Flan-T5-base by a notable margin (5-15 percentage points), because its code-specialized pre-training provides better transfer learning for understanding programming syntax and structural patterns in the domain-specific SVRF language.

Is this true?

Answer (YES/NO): YES